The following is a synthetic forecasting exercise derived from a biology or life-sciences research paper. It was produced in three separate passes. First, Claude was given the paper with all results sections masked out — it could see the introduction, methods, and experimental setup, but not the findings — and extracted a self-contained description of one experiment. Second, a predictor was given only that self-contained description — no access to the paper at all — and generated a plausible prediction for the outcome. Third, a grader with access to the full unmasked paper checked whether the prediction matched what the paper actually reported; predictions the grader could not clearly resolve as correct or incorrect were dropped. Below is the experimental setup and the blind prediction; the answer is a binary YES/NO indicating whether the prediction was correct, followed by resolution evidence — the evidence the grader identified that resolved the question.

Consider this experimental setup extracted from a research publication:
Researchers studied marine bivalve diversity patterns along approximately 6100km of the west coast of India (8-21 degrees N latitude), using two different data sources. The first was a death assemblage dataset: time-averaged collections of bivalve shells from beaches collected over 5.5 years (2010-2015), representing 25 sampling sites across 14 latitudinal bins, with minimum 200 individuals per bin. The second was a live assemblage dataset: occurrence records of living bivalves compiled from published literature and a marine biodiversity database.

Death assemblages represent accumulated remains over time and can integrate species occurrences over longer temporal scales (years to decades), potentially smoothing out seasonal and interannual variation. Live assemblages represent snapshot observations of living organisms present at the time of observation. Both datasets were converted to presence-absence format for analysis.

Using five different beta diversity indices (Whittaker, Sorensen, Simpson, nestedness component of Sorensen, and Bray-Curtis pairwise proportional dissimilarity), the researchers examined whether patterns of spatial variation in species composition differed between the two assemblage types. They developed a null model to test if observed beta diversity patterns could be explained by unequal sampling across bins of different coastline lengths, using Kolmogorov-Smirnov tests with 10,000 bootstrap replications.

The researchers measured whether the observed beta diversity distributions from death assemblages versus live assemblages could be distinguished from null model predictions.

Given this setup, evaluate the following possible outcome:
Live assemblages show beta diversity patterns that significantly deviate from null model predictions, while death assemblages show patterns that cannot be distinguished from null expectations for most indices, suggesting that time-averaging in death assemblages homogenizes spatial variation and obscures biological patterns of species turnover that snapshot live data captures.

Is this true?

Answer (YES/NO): NO